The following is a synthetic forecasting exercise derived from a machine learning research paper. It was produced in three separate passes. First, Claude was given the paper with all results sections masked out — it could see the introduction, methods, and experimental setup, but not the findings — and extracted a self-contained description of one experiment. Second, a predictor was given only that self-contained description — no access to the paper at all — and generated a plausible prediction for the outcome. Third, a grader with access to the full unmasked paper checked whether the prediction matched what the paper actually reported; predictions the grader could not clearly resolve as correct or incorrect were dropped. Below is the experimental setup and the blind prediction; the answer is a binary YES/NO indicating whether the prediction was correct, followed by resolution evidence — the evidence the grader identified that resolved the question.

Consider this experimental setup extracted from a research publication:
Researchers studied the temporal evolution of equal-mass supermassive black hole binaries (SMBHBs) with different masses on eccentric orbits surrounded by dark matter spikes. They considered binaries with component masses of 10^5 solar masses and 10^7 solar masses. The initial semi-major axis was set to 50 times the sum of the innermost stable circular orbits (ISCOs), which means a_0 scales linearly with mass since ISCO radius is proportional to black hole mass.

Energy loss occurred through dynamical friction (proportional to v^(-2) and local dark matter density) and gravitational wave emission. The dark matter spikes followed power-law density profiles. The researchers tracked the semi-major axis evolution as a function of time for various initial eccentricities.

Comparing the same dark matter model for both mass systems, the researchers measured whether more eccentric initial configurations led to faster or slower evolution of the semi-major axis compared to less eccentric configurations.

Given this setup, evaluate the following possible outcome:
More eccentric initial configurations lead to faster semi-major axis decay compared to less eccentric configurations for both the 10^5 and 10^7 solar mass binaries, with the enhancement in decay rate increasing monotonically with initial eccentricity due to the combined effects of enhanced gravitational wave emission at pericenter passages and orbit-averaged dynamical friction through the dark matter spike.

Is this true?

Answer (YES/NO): NO